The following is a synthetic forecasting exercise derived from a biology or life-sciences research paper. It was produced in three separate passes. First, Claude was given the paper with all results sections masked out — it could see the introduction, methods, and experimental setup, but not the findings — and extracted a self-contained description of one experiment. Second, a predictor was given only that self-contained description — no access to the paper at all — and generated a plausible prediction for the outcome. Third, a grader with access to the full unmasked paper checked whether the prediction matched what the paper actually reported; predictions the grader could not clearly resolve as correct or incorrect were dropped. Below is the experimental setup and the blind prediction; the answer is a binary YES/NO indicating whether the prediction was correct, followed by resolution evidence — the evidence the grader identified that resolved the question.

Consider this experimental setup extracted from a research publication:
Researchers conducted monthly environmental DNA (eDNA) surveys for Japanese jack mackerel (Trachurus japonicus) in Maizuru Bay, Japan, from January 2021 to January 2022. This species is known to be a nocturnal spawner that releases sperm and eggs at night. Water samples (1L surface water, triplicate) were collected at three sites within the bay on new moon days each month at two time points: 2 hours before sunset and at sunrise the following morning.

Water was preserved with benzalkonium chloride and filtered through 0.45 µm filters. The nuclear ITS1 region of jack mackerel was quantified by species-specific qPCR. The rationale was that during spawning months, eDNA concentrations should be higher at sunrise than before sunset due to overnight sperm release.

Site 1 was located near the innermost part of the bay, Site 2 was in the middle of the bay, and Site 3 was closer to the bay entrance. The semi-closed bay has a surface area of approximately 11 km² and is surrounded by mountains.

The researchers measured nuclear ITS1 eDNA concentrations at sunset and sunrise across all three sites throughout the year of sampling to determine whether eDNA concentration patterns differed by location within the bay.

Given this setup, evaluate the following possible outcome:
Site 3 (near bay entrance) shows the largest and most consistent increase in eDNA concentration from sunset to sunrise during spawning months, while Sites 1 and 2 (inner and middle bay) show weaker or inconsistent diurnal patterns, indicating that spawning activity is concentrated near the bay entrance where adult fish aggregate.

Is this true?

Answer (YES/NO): NO